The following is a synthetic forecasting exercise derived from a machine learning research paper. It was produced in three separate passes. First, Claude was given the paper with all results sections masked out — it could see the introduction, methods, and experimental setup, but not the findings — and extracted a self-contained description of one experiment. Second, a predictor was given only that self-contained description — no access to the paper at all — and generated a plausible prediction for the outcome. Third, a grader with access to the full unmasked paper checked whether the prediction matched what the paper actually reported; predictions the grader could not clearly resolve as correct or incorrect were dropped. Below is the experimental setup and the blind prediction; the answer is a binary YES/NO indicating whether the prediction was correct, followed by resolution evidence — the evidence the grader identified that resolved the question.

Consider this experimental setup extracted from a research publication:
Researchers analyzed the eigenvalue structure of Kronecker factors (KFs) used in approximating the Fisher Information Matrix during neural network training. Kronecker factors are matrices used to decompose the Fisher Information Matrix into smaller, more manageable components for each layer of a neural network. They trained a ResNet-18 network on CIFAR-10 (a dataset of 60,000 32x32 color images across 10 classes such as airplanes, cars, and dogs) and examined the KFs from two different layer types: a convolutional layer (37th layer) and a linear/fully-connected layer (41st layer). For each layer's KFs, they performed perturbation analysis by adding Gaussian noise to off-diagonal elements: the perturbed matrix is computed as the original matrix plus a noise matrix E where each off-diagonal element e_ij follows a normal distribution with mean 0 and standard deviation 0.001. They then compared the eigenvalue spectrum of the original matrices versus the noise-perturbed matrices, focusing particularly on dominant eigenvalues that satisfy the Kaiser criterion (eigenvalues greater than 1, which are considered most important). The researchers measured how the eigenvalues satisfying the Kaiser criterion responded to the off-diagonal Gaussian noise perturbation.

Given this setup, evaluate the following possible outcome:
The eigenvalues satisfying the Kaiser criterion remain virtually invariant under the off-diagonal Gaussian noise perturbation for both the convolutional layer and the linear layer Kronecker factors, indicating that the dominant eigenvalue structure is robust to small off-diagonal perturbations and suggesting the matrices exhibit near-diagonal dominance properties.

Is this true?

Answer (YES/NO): YES